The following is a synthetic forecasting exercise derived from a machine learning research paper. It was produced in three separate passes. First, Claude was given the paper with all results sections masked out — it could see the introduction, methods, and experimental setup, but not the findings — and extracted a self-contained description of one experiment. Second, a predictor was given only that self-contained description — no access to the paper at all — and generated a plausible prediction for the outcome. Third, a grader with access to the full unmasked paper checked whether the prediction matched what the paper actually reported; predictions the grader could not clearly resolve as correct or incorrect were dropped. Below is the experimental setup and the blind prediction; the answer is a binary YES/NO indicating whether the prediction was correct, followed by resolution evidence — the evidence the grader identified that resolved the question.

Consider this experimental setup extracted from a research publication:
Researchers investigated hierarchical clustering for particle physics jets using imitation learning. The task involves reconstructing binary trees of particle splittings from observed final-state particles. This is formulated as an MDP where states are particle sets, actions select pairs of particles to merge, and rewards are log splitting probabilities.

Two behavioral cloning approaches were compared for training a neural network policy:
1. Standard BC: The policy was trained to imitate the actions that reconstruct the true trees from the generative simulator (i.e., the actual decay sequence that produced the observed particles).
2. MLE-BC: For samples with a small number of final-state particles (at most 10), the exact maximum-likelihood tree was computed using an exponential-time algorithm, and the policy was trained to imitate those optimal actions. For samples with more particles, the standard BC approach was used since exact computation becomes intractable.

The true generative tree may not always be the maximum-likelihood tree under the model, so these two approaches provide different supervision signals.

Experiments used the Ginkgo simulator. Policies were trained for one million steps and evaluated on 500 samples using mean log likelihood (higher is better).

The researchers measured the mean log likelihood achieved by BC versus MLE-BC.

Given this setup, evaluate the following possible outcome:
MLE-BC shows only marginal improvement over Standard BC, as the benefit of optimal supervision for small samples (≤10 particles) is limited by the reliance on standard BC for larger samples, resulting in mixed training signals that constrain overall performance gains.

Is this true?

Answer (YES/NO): YES